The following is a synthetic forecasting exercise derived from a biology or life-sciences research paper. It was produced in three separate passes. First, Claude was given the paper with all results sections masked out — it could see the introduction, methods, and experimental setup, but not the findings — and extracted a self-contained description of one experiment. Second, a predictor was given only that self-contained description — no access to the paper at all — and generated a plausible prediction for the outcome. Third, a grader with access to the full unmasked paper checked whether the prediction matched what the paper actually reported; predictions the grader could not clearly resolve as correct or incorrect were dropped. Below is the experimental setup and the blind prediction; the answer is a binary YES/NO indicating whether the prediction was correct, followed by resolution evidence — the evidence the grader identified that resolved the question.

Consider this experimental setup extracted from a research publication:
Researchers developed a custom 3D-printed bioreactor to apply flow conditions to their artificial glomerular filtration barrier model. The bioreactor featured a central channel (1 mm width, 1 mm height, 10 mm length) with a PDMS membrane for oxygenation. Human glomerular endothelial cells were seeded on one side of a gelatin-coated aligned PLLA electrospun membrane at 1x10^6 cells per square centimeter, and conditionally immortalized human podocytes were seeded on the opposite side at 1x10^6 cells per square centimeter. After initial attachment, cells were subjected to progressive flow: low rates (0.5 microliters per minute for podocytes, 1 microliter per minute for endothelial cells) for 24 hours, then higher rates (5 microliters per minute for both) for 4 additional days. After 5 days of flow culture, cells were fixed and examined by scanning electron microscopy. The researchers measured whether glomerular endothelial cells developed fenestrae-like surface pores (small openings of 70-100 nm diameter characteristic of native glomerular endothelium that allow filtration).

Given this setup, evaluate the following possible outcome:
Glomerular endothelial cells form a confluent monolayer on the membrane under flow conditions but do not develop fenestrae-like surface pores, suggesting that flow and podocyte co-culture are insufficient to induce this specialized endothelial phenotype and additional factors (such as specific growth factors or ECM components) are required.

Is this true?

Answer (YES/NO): NO